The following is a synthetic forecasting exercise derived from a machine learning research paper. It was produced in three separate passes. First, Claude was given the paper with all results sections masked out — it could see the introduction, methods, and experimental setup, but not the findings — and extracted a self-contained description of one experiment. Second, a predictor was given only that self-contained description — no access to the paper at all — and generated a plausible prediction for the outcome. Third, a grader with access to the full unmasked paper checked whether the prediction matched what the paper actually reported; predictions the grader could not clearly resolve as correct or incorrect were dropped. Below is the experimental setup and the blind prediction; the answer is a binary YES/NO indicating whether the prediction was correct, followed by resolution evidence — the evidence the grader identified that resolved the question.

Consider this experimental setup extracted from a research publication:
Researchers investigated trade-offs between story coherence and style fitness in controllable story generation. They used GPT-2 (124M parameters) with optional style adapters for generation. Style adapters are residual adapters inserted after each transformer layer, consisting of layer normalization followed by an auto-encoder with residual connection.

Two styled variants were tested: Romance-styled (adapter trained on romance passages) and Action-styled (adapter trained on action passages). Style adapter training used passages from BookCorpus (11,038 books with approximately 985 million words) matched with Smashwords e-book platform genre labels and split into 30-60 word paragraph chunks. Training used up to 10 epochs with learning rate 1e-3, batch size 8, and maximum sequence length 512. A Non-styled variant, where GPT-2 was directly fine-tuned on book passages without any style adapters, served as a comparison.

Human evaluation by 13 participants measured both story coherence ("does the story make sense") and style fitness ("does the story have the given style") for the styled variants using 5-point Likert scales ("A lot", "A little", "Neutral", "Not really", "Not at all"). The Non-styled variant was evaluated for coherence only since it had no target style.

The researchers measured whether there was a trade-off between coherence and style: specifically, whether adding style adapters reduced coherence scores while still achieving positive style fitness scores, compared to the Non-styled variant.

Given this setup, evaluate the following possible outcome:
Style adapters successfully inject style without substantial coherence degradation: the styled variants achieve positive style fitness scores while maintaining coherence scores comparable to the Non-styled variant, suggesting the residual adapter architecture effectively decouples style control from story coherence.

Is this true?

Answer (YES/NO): NO